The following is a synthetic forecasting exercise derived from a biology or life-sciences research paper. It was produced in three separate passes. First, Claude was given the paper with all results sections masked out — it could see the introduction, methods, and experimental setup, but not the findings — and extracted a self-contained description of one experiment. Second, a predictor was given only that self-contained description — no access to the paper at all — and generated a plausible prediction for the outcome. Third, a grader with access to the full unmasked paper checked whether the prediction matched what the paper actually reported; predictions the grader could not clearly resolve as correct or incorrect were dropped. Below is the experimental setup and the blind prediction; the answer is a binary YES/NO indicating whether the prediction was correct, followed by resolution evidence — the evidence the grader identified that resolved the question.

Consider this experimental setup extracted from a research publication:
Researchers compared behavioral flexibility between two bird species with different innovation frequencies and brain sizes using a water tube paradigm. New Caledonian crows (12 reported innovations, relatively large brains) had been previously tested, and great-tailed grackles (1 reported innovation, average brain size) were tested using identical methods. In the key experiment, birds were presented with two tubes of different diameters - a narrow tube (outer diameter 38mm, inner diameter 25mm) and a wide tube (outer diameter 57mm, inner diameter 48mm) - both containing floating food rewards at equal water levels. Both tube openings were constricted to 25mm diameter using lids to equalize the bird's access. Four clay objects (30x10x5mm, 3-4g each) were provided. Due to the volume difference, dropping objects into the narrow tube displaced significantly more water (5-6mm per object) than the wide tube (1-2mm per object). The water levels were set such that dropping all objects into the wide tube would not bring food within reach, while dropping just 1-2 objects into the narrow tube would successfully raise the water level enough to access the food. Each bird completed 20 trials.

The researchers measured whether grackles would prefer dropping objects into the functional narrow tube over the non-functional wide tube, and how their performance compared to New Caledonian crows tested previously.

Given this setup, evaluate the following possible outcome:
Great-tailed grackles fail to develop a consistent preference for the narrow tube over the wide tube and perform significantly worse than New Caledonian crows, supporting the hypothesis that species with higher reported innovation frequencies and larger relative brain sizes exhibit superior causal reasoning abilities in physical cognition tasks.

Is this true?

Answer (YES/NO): NO